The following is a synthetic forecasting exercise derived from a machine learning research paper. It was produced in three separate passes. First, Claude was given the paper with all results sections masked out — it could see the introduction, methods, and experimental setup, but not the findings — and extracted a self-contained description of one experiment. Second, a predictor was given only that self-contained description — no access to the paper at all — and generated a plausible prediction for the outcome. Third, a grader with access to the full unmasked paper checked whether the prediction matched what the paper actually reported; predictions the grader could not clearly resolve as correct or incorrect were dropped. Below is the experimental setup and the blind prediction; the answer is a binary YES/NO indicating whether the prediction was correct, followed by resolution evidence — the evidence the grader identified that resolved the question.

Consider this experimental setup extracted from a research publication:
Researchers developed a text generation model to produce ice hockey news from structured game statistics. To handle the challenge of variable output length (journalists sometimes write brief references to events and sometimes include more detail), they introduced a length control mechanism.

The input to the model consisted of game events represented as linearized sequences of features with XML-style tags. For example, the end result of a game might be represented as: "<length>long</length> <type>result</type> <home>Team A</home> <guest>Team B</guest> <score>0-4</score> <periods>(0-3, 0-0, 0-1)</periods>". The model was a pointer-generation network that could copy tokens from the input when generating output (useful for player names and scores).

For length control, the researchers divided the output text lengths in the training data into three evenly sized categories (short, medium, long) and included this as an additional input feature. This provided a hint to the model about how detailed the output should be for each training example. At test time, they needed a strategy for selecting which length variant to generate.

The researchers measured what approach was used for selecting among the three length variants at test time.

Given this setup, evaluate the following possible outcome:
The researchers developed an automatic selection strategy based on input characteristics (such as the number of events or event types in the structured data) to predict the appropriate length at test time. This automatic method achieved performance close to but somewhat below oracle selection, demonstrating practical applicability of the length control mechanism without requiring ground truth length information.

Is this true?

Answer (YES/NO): NO